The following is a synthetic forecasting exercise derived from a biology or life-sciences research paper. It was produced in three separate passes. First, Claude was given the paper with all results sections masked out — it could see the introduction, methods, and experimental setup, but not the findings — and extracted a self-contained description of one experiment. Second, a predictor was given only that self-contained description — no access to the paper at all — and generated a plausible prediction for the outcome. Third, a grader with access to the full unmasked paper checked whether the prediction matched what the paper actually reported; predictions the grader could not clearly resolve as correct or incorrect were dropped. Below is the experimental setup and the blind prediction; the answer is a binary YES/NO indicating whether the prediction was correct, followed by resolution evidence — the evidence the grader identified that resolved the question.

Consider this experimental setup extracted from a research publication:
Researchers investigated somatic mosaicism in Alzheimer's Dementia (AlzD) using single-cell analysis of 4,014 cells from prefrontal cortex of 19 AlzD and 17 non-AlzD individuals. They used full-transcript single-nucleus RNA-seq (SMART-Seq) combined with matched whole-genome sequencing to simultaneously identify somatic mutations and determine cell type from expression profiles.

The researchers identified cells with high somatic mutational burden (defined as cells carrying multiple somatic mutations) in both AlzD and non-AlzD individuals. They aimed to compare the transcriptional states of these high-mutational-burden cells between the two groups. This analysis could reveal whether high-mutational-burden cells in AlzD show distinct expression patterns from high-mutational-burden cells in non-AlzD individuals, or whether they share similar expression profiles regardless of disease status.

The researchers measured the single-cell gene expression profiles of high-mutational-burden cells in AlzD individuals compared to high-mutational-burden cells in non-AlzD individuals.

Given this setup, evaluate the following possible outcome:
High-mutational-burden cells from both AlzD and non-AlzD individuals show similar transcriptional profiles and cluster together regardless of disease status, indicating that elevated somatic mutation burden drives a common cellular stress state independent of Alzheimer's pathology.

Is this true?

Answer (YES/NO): YES